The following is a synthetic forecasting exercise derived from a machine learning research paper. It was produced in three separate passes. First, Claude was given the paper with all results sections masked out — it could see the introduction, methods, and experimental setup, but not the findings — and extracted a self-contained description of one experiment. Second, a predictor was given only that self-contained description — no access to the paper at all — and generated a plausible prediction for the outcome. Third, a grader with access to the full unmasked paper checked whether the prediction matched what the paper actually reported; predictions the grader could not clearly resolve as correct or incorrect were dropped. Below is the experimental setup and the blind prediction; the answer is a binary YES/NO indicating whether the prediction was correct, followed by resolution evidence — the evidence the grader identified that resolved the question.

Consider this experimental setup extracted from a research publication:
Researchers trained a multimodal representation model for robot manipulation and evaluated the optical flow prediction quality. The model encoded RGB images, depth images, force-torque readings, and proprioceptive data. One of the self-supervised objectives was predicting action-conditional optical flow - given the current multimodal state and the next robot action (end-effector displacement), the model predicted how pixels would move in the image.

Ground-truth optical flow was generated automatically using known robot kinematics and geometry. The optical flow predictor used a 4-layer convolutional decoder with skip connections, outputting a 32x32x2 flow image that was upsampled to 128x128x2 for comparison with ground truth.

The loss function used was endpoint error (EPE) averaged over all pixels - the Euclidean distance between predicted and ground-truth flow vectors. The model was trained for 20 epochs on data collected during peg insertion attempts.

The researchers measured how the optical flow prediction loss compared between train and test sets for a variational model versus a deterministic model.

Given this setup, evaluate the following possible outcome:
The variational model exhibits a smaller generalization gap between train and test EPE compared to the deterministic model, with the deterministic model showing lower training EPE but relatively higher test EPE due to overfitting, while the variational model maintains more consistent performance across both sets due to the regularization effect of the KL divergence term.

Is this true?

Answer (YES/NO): NO